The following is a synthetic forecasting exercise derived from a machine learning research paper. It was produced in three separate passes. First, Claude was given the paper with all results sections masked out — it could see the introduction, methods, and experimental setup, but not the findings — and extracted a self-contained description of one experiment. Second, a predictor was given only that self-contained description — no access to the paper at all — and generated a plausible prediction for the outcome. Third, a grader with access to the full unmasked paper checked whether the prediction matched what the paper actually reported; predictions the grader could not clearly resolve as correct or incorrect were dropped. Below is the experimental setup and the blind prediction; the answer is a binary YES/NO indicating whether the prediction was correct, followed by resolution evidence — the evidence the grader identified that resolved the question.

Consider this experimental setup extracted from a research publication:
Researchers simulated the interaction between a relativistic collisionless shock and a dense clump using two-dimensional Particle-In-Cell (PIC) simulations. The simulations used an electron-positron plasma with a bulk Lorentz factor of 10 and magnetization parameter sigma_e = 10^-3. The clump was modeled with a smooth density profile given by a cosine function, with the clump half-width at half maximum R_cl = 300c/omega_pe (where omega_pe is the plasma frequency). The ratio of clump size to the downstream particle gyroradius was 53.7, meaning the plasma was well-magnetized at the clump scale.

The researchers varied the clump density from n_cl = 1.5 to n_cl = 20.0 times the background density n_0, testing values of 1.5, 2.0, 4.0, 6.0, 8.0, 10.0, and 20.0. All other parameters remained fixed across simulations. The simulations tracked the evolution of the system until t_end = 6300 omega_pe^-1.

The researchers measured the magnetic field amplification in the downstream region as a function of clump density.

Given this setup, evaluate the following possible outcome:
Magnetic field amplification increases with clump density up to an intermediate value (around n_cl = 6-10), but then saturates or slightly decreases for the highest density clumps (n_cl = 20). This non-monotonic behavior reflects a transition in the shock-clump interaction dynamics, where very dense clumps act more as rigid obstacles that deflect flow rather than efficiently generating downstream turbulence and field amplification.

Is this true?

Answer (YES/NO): NO